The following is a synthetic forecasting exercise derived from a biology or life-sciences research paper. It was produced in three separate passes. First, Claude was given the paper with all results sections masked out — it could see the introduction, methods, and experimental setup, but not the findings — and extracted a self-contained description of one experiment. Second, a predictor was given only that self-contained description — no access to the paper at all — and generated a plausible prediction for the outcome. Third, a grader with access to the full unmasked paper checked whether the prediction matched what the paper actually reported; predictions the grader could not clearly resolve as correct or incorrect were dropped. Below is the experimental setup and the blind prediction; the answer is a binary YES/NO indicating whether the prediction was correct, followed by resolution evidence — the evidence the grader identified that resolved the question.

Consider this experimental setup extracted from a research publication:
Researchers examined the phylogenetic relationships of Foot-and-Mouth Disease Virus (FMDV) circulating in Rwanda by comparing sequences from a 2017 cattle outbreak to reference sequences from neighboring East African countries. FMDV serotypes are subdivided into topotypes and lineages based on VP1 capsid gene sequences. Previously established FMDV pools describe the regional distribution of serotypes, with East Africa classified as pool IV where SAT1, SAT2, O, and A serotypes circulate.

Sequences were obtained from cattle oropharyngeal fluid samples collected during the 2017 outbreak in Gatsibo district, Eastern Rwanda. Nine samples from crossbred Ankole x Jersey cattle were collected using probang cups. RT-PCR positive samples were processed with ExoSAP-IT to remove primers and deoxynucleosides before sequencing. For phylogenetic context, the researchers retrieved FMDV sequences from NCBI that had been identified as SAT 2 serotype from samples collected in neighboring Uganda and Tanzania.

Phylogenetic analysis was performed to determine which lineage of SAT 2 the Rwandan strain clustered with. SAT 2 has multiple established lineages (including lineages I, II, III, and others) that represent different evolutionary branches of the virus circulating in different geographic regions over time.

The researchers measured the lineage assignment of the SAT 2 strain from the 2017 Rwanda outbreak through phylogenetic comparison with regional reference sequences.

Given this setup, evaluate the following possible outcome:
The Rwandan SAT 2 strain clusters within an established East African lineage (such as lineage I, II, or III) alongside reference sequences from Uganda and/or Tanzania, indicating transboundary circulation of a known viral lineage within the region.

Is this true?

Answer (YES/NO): NO